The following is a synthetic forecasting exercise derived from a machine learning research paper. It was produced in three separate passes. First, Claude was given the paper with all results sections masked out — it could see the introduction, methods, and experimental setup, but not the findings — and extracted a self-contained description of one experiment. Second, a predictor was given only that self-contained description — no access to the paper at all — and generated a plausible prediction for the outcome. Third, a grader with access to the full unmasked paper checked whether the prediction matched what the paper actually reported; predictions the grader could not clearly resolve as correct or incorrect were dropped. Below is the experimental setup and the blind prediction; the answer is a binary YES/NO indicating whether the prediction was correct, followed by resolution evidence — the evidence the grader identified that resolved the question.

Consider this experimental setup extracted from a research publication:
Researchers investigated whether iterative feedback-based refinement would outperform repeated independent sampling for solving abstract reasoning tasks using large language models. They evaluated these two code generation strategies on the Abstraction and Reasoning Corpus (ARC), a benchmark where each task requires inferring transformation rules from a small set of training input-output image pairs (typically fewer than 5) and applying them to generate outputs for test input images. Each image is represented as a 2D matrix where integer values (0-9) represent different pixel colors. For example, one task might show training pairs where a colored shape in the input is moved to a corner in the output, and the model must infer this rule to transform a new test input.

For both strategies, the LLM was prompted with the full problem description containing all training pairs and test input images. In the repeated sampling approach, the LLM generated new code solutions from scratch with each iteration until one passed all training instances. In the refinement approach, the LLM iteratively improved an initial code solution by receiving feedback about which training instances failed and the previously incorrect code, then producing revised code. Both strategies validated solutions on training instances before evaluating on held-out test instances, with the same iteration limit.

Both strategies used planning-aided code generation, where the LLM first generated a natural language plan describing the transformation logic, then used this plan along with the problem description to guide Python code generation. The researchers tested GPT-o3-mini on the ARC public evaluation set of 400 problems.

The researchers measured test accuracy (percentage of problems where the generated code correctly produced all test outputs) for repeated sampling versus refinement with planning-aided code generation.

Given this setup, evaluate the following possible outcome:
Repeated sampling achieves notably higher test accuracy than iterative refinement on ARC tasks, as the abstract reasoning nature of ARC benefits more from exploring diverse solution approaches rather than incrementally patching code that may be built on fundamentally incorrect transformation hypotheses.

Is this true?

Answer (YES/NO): YES